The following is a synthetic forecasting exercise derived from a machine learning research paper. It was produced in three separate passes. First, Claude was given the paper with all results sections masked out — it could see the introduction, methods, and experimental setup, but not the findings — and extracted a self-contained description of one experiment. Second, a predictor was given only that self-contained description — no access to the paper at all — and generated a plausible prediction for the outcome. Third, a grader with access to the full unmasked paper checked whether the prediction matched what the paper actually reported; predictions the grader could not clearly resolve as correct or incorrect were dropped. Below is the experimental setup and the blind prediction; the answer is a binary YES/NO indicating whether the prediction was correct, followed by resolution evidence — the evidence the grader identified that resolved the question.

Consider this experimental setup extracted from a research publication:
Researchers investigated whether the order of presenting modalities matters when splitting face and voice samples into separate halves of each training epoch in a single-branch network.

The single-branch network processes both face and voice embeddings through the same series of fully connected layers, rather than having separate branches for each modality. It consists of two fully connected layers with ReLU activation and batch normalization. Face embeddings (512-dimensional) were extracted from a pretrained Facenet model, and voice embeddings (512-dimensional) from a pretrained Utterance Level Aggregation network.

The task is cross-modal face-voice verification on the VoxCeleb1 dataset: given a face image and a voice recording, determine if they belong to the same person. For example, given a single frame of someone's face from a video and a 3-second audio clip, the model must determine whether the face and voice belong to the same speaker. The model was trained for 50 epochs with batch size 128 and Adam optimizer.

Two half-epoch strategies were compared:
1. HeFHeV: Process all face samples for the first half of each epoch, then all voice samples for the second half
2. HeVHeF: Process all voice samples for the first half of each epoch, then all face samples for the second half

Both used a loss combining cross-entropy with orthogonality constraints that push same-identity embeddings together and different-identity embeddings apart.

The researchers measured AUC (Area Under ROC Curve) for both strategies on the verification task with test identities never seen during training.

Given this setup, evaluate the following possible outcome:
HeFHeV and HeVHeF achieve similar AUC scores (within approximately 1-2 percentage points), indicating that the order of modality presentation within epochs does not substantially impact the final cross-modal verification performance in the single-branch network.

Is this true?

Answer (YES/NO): NO